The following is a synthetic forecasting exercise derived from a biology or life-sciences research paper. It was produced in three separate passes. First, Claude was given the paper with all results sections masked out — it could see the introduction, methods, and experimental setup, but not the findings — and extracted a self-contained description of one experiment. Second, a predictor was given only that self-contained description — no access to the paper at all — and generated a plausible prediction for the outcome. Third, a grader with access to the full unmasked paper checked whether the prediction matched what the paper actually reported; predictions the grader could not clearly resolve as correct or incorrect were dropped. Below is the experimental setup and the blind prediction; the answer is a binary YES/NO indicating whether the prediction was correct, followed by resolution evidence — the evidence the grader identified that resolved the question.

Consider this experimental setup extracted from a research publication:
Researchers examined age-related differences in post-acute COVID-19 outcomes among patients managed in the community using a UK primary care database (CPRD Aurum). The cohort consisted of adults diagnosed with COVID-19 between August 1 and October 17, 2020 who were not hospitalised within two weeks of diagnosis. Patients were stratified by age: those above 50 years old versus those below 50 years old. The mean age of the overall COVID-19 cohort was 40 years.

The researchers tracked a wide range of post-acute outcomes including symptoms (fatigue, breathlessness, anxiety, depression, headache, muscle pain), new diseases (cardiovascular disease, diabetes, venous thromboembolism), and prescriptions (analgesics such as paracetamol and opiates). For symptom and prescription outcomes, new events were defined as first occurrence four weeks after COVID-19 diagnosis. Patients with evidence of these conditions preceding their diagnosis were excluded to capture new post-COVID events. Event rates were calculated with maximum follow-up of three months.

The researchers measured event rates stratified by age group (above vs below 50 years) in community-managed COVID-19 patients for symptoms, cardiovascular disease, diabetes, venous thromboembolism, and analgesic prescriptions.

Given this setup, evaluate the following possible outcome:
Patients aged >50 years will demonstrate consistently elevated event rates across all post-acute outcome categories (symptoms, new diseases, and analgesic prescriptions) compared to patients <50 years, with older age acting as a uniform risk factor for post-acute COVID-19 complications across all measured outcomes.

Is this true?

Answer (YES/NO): NO